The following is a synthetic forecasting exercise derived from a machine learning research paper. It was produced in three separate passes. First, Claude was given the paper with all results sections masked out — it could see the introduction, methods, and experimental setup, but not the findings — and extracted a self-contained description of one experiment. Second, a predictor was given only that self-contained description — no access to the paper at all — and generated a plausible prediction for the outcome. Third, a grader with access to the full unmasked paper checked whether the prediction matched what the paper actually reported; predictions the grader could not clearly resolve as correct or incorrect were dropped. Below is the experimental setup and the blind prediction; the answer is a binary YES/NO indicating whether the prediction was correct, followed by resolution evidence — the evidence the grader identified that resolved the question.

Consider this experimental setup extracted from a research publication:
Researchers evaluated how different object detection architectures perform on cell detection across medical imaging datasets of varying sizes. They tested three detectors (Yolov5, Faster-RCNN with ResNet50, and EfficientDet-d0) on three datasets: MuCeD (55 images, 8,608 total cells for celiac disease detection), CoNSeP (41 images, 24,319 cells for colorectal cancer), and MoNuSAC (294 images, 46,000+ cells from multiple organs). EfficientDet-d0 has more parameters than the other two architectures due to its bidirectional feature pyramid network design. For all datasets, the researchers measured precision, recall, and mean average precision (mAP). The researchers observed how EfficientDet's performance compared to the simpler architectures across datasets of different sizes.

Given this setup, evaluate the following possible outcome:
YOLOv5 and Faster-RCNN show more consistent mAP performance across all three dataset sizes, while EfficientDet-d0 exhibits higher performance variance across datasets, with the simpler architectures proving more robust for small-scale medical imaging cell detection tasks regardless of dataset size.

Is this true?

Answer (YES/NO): NO